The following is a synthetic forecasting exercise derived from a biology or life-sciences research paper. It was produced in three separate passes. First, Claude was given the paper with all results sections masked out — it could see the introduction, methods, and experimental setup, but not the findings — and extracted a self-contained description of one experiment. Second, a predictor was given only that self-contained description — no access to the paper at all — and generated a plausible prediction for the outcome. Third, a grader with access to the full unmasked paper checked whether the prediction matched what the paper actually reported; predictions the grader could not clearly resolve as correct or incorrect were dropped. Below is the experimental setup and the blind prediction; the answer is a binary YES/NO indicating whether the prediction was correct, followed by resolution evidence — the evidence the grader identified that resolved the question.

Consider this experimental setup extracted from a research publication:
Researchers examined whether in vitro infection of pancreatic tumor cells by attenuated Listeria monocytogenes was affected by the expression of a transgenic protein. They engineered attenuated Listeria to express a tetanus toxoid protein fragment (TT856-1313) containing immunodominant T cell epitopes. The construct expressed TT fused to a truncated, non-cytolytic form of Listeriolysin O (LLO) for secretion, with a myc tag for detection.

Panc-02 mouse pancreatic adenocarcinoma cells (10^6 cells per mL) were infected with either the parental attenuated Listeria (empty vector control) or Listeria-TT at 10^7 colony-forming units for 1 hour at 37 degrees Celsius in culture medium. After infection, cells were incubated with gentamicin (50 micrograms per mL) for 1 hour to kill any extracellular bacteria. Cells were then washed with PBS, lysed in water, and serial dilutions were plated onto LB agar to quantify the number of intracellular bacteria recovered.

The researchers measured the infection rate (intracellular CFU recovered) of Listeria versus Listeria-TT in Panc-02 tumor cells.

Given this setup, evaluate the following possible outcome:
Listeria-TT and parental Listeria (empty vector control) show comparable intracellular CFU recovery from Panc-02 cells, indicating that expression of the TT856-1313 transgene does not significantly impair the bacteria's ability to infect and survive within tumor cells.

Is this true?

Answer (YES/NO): YES